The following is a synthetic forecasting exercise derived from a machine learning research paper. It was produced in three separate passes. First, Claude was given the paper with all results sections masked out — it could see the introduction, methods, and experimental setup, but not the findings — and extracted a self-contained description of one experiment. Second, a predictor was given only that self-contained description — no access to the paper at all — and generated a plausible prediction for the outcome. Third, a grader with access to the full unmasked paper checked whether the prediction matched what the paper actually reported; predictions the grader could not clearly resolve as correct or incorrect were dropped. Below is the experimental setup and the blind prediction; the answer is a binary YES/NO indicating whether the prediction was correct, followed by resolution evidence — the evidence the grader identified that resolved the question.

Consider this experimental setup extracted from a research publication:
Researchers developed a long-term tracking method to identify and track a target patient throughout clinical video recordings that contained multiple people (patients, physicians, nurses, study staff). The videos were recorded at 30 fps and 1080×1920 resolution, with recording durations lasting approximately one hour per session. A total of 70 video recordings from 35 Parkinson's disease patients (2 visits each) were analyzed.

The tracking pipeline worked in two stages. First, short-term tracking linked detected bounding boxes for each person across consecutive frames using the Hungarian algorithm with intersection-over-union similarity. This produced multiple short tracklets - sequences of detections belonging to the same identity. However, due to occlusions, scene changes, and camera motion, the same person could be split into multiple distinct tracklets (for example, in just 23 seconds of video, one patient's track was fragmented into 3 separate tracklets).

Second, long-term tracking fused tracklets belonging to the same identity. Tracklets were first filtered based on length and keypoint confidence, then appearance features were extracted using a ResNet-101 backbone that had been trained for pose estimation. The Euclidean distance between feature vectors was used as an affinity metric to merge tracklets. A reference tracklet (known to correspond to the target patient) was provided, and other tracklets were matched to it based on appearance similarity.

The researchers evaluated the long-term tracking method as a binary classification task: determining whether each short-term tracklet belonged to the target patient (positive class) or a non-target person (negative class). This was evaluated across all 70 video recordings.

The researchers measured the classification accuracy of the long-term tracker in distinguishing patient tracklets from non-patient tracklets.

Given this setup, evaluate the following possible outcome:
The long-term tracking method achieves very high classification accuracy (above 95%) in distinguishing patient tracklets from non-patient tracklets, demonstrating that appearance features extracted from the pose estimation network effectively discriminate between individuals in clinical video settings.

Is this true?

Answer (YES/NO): NO